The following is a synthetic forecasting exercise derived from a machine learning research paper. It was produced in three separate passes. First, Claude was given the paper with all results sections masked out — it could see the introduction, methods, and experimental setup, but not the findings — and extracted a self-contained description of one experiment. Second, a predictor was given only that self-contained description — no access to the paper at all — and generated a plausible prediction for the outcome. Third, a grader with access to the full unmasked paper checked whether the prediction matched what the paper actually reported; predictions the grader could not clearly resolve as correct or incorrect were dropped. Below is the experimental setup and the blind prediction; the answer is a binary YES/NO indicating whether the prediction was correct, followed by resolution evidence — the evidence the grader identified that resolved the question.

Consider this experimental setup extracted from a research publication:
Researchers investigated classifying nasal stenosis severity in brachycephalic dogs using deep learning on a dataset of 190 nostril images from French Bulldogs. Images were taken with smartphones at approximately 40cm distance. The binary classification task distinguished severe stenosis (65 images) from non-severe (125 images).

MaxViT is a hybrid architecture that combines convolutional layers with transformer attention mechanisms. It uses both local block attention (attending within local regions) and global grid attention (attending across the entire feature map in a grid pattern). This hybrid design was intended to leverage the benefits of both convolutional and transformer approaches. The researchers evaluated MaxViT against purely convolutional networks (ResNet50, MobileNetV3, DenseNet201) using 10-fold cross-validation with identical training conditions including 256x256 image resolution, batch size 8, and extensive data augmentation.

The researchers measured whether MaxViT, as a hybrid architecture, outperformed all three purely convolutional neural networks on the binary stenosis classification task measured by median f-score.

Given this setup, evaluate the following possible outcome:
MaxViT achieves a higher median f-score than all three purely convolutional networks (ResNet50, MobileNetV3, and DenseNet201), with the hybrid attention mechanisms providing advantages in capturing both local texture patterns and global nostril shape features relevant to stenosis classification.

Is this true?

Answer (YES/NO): NO